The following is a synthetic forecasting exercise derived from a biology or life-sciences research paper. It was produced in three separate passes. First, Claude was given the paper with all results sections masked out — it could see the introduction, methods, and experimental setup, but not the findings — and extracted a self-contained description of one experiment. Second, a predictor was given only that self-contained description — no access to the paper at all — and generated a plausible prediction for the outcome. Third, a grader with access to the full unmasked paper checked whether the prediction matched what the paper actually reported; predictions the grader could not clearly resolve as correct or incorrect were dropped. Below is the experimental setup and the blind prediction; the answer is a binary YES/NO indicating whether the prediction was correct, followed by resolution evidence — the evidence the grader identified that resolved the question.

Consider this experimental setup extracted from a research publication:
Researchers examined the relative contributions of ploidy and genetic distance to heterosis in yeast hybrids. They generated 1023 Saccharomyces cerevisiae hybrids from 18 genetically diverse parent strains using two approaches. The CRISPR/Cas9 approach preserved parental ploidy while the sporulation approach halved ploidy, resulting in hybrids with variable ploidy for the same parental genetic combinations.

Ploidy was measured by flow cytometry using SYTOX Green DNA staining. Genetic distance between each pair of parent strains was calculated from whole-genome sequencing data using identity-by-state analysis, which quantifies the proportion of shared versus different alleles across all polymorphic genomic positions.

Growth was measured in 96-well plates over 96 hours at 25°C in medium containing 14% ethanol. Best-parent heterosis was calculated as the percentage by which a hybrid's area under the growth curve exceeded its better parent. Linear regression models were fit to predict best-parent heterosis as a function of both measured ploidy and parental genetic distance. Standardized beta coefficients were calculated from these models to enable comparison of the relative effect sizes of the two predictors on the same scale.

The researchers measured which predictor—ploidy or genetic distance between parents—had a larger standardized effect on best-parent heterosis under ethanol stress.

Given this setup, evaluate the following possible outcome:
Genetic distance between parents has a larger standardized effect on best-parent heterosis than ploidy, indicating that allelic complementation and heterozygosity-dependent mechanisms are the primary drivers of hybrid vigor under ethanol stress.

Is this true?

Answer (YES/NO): YES